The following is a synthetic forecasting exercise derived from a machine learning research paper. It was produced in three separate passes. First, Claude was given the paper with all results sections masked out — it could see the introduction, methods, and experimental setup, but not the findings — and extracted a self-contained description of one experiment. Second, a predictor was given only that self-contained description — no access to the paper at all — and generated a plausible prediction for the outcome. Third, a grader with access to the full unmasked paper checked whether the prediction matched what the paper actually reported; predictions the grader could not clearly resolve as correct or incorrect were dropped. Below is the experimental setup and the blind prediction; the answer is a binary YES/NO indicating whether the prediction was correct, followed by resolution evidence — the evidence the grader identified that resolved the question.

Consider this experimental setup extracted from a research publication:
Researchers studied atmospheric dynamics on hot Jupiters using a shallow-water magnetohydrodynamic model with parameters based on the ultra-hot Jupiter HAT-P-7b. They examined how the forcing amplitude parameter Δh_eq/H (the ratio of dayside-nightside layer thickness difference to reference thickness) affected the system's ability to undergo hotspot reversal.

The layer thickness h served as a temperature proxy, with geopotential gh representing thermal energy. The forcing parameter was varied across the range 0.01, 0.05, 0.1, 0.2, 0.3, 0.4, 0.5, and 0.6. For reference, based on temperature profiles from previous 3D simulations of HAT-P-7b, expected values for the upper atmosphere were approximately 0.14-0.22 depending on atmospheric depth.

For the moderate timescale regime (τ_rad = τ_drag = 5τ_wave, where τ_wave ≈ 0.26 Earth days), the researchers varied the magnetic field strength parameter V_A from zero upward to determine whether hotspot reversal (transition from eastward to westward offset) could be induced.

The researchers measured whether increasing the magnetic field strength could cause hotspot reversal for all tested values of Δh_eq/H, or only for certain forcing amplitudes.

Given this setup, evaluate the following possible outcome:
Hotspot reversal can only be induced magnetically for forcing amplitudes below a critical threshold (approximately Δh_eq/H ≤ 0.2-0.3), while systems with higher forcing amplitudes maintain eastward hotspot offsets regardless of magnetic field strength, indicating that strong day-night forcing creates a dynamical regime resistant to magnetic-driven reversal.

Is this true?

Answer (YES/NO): NO